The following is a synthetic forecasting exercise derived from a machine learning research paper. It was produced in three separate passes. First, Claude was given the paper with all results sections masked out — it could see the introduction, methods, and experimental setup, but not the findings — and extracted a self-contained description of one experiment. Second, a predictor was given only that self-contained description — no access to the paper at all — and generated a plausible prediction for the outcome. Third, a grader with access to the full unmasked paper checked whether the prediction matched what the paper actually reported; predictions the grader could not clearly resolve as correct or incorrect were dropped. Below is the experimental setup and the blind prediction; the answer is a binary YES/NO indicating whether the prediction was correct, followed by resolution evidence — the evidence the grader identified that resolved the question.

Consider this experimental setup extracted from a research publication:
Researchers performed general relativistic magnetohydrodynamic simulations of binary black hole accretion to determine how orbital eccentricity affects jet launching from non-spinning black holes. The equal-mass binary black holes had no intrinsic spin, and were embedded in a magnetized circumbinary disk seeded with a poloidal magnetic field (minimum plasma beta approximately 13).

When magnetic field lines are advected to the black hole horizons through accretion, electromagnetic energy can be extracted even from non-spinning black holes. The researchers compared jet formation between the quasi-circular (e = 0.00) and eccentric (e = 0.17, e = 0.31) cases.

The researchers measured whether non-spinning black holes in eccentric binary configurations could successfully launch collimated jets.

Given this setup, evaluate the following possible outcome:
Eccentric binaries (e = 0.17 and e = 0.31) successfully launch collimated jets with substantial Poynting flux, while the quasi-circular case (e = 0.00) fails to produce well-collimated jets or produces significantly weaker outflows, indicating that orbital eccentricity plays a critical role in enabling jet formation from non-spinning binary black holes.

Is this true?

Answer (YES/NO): NO